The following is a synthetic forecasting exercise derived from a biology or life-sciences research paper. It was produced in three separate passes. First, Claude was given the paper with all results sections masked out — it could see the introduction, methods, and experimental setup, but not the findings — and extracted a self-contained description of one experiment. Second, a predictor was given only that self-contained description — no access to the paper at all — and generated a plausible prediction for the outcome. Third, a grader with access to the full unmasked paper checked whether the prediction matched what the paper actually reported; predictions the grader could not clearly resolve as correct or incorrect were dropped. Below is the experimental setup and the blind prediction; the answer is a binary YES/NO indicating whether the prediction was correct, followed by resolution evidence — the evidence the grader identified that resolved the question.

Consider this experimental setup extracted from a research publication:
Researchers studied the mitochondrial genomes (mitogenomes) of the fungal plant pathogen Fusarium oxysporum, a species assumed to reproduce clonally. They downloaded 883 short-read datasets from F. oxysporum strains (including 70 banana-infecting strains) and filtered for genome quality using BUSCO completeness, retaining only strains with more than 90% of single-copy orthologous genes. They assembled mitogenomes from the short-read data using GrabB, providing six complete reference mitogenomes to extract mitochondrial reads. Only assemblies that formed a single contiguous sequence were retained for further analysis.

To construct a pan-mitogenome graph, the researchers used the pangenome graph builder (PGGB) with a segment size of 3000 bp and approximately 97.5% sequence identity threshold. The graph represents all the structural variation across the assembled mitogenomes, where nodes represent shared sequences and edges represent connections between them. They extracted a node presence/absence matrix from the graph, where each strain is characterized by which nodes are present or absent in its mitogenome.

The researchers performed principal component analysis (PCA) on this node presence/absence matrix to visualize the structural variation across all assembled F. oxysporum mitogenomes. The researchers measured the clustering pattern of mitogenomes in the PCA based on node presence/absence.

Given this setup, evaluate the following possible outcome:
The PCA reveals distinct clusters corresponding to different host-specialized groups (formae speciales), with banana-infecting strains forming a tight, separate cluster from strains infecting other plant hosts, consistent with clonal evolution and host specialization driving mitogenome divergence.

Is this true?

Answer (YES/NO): NO